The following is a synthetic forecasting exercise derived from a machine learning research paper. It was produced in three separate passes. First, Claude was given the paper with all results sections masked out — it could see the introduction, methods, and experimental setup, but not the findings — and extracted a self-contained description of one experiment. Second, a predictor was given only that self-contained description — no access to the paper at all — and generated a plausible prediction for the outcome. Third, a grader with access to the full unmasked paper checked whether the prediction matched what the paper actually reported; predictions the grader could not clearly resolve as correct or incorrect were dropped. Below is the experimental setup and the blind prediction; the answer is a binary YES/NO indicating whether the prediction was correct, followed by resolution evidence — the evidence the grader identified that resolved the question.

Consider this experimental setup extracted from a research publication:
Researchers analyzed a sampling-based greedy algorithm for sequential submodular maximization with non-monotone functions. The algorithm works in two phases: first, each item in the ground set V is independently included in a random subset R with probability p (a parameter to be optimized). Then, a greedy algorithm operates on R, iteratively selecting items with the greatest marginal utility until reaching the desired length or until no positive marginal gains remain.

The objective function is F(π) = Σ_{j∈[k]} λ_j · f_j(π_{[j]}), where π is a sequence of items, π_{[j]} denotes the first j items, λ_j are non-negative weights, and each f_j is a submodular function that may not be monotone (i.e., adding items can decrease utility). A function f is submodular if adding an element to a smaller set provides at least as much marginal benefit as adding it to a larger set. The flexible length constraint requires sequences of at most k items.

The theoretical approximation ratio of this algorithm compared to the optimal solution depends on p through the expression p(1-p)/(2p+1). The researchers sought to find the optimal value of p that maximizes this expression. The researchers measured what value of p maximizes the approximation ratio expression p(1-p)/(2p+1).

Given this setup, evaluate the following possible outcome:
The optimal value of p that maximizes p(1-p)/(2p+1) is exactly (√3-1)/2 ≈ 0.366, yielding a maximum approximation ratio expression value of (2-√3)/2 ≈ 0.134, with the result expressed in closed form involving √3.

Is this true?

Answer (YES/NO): YES